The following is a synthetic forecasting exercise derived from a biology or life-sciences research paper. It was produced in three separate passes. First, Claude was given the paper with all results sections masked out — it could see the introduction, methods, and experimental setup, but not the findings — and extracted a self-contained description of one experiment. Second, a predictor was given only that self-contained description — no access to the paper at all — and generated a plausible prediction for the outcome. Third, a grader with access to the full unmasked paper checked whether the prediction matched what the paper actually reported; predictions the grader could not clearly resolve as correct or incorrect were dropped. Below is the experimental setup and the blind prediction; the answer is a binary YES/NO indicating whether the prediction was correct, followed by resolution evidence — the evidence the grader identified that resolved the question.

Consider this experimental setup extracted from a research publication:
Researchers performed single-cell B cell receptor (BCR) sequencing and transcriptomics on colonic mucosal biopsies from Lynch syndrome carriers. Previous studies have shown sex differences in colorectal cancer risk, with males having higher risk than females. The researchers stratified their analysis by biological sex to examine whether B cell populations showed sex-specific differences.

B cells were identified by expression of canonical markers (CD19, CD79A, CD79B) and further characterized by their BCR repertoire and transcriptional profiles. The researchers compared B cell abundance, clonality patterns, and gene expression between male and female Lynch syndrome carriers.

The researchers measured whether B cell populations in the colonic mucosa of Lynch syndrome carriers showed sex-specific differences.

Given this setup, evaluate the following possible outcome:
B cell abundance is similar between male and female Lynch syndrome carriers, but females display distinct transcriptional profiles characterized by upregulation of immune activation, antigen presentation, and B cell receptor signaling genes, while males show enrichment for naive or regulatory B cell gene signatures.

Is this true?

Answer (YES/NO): NO